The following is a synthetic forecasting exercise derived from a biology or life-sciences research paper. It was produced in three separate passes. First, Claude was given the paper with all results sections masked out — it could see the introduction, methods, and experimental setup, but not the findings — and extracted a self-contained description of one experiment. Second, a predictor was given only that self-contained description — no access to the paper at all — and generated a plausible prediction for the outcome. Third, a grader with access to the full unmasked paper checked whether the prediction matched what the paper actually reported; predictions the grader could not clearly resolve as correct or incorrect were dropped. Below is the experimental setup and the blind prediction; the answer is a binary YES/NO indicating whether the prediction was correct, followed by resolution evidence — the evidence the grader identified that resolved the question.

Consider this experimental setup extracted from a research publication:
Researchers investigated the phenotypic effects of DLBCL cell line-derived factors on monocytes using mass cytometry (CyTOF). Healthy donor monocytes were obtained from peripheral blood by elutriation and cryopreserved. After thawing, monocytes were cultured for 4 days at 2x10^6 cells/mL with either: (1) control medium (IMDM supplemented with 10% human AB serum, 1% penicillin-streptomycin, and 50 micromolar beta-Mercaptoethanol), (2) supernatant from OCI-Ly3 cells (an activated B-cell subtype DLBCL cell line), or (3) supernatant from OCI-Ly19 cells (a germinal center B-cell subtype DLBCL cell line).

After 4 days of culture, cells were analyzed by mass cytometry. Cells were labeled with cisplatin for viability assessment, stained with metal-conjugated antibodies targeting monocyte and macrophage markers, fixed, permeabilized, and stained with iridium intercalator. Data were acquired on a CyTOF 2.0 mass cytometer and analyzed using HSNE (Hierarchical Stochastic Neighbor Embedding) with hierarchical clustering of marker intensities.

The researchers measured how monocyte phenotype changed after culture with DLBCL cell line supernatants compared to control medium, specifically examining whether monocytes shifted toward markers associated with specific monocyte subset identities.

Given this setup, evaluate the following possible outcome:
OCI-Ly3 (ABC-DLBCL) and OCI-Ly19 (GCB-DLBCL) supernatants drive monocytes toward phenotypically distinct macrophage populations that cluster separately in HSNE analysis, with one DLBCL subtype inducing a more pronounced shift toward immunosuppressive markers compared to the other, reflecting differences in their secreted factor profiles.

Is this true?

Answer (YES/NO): NO